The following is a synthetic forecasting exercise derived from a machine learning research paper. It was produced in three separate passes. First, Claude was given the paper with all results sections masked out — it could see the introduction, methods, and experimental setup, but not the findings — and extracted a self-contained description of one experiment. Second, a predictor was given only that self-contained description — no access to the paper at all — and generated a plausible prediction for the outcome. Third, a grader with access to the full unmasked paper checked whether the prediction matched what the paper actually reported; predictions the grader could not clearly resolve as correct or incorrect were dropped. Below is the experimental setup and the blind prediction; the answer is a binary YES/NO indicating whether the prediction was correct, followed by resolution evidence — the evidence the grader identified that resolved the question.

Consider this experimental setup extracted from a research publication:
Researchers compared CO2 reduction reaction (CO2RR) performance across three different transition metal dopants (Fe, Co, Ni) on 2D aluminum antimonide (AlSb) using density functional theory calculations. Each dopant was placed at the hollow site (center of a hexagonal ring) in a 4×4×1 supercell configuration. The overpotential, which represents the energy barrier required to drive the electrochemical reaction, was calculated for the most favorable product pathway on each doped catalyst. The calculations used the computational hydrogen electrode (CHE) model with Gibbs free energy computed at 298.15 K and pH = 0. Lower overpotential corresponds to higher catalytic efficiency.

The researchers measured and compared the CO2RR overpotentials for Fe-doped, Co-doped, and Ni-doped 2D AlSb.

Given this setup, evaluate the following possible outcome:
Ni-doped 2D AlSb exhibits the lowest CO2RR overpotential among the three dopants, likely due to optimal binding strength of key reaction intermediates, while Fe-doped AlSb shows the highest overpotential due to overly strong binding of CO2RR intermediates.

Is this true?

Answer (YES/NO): NO